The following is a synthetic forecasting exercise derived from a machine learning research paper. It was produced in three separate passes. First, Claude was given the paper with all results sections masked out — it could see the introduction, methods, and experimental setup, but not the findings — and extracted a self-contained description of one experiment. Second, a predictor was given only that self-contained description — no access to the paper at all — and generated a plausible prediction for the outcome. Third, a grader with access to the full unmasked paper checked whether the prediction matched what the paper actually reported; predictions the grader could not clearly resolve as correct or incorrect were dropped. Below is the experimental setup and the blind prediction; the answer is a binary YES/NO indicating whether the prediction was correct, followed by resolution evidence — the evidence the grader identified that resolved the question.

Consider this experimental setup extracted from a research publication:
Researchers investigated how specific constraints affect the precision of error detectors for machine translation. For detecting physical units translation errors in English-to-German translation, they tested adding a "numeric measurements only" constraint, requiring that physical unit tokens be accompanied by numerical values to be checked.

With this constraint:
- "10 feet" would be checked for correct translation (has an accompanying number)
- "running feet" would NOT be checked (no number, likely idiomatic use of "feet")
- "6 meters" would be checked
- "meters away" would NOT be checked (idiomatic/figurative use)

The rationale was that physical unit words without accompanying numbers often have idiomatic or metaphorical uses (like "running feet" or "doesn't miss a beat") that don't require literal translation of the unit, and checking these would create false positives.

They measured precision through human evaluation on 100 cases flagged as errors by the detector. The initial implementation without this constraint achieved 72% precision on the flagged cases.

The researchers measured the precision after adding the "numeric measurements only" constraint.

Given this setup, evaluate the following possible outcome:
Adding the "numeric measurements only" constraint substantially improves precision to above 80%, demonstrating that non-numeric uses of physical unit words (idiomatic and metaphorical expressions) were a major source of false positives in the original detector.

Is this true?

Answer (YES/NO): YES